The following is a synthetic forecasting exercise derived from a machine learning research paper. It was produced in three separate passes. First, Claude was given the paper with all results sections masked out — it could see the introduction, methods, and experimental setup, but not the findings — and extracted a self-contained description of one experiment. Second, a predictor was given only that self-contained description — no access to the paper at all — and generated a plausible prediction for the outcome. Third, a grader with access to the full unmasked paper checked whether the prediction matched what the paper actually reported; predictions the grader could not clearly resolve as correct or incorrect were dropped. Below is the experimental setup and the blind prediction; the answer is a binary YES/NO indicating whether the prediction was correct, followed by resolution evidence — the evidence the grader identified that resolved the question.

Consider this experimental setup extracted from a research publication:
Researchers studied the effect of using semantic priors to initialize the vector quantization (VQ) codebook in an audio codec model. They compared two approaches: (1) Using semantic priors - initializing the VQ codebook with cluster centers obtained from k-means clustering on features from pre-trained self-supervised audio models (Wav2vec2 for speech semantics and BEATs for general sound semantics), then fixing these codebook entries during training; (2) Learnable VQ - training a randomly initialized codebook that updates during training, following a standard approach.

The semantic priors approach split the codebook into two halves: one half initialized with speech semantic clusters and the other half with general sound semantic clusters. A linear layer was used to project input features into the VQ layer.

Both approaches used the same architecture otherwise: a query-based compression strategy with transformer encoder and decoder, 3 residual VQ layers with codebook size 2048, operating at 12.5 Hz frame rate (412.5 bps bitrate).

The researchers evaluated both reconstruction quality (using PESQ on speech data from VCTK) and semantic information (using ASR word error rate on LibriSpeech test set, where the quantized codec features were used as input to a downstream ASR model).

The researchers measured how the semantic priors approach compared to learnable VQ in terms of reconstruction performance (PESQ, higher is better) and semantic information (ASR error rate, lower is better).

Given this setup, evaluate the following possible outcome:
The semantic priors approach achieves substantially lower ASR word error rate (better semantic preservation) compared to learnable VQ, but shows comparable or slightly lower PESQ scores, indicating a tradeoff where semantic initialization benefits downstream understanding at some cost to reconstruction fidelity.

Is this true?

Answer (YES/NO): NO